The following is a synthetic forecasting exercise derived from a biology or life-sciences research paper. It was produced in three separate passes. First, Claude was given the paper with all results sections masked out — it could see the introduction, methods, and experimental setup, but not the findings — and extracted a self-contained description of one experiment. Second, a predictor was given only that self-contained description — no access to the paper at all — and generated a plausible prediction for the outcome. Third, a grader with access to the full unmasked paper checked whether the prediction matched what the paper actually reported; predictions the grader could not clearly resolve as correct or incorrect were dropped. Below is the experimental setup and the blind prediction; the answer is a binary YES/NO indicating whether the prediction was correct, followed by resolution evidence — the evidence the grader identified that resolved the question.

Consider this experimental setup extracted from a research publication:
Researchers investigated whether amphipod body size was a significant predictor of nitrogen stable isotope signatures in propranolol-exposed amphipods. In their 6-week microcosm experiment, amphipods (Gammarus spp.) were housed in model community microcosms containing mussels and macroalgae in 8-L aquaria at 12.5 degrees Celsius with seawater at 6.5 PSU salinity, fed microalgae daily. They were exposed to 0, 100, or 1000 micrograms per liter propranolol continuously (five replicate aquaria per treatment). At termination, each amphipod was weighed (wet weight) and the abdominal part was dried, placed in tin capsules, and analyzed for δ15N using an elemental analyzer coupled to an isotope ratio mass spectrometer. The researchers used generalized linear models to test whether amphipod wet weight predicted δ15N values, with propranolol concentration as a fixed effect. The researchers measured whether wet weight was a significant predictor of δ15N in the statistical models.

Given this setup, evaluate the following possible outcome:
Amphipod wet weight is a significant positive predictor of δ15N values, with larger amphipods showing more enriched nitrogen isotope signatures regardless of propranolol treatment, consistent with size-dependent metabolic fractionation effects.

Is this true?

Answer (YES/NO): NO